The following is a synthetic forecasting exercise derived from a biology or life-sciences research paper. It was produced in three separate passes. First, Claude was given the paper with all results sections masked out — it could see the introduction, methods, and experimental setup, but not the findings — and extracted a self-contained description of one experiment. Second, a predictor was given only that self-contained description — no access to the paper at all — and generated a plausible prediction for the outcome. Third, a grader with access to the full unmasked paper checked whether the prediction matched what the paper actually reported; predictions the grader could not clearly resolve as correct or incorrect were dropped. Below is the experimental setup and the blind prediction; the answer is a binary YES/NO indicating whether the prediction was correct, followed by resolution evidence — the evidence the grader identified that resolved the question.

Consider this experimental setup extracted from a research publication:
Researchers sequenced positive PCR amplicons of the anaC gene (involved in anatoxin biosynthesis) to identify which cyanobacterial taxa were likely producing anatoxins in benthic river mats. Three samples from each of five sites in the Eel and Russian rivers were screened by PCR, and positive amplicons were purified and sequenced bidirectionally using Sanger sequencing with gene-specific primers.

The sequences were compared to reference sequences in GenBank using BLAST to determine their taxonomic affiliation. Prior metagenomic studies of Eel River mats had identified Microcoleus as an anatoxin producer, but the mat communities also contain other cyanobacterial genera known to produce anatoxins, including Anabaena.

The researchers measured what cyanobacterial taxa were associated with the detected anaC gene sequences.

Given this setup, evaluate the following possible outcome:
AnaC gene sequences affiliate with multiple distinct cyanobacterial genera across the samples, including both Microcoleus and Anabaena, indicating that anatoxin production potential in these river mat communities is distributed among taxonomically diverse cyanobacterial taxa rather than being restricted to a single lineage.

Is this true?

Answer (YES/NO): NO